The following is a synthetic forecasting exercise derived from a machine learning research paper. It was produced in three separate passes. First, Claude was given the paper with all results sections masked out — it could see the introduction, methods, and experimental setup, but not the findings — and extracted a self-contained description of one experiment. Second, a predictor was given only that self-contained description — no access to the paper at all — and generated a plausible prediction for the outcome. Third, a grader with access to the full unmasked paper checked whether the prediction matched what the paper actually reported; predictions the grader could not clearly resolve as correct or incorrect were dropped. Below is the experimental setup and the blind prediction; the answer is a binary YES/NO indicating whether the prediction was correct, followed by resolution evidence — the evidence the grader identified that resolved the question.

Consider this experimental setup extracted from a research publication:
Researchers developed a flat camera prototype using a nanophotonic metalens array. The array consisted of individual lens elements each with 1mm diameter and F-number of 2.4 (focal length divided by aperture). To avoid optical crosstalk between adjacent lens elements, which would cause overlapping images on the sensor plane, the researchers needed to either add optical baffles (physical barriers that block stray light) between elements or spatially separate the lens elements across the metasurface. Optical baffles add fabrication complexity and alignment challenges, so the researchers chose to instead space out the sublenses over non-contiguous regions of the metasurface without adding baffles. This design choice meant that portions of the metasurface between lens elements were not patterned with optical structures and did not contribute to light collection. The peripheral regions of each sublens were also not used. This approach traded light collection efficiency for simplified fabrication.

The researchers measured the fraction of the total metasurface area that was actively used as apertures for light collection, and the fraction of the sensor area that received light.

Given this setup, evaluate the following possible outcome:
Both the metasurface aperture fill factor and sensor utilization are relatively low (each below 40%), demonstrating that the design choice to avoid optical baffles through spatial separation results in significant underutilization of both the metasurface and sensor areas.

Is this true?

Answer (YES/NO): NO